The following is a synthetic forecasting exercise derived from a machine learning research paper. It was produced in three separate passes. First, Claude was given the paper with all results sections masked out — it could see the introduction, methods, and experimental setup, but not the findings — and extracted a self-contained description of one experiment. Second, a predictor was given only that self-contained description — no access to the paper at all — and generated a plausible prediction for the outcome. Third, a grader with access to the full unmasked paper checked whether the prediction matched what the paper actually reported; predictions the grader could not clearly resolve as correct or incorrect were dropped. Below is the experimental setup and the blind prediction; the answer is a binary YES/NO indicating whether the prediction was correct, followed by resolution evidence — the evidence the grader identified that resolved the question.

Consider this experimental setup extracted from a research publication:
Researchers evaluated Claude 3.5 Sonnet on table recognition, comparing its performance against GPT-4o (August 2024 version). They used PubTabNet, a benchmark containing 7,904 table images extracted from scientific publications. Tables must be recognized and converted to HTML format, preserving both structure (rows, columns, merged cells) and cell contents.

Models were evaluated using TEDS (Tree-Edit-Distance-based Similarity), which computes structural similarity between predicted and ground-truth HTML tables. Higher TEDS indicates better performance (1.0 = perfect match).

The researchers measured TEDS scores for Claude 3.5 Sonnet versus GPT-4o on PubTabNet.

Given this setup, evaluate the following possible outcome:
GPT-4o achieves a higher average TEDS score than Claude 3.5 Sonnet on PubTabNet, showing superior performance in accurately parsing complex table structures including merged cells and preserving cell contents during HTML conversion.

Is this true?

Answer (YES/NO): YES